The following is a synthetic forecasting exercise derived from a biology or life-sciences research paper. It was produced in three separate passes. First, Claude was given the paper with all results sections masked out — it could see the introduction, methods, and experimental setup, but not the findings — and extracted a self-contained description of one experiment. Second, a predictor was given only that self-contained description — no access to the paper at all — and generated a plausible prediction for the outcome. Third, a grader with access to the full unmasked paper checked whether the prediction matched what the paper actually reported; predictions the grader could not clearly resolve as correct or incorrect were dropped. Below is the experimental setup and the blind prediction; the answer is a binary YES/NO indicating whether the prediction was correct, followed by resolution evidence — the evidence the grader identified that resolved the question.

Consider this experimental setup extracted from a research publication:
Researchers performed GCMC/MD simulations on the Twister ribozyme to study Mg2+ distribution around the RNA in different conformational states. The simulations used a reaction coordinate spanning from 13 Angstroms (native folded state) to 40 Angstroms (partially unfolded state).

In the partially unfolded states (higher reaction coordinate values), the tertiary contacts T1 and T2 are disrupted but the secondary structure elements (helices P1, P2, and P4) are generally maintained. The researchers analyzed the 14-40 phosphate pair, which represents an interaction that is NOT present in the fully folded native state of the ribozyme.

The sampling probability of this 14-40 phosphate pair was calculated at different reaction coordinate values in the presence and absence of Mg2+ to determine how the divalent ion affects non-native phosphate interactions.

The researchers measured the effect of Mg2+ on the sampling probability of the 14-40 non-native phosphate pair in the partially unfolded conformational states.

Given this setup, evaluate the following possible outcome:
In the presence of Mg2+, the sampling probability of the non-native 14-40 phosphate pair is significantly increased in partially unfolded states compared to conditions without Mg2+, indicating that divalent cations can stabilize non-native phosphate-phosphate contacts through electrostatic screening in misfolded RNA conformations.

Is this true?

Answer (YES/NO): NO